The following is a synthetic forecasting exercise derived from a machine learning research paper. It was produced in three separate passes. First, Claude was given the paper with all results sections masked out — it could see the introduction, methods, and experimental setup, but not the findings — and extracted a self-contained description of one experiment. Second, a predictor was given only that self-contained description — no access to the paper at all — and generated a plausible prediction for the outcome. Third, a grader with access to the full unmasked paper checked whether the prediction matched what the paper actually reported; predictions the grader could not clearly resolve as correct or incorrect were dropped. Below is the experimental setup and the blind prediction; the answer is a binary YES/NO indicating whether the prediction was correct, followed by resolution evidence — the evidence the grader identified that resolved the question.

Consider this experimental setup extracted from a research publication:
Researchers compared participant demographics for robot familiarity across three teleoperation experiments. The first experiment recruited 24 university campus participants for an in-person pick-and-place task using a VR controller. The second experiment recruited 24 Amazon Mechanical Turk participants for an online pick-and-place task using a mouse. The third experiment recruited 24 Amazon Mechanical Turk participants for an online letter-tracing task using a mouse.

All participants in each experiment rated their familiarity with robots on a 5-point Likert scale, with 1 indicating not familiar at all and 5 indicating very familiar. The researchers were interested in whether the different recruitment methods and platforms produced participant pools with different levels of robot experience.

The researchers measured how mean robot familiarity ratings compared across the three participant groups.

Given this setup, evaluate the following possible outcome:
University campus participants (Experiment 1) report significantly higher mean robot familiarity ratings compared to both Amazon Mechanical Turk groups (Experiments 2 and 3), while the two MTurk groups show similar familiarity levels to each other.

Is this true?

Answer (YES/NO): NO